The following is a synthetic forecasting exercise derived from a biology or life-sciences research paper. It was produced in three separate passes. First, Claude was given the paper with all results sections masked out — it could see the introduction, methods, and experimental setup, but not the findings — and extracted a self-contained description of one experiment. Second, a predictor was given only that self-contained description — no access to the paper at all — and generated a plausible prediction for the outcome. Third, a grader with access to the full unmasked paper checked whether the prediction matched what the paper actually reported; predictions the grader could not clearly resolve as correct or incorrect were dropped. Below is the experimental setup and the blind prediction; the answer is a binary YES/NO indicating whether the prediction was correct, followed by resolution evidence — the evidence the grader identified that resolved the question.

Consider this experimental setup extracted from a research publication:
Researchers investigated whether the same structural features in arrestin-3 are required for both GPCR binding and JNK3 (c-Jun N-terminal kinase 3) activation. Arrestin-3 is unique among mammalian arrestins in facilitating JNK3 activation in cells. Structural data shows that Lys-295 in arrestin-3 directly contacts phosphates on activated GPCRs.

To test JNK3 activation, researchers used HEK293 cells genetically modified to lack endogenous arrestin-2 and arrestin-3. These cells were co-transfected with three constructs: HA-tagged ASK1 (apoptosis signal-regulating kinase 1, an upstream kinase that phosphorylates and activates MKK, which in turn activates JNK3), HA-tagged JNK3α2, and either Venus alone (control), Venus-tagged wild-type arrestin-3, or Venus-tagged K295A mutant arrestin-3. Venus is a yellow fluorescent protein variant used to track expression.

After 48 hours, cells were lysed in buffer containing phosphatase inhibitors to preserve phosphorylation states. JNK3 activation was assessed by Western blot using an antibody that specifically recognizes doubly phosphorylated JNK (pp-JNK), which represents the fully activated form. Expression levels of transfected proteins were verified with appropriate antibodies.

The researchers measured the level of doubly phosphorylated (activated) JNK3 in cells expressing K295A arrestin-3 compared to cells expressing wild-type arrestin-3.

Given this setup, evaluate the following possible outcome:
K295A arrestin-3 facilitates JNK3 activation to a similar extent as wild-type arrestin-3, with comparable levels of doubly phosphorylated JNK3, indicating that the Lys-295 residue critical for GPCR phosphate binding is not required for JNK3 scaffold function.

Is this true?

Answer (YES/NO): YES